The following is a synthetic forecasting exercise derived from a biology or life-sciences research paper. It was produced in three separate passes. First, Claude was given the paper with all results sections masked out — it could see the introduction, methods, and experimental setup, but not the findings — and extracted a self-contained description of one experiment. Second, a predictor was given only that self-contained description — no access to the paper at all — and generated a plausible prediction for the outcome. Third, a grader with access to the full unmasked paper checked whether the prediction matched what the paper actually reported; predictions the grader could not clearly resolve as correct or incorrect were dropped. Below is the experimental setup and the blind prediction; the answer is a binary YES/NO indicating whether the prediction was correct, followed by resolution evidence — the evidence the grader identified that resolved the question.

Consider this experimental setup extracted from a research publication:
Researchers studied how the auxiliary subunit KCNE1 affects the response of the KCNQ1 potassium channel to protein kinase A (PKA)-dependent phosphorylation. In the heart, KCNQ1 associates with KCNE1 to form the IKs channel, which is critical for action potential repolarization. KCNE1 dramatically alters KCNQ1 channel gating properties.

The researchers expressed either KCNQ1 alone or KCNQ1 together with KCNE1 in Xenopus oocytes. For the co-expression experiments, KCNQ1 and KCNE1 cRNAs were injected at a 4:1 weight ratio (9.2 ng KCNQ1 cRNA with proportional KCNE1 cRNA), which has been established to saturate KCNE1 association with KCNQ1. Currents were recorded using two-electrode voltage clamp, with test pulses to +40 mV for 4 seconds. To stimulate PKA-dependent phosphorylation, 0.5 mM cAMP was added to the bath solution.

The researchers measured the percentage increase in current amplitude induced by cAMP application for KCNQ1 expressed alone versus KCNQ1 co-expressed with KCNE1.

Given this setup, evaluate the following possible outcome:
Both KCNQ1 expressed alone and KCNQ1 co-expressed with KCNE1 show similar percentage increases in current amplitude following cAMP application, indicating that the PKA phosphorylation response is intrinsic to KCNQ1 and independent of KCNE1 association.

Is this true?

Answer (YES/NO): NO